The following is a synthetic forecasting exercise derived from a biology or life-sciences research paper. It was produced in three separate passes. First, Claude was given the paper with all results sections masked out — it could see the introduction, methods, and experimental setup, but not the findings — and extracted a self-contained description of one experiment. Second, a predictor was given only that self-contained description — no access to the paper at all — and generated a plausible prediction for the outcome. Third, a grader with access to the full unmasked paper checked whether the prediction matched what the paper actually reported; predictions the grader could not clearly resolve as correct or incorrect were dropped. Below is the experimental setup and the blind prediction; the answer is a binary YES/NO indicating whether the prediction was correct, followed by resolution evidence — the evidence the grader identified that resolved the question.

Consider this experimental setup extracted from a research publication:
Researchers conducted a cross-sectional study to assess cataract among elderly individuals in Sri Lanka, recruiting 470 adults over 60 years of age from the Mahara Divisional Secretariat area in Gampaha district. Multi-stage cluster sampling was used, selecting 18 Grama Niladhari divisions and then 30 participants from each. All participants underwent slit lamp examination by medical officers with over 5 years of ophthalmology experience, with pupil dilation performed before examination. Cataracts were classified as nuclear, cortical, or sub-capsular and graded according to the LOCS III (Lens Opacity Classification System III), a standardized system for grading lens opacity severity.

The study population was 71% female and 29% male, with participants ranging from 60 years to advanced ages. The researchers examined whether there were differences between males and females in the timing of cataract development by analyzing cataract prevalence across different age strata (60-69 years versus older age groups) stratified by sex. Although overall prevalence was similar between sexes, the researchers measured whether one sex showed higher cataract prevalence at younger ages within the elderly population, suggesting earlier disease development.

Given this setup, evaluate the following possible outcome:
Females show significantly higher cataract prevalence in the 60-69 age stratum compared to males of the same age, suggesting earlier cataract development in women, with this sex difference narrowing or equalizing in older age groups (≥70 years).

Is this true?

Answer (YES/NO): NO